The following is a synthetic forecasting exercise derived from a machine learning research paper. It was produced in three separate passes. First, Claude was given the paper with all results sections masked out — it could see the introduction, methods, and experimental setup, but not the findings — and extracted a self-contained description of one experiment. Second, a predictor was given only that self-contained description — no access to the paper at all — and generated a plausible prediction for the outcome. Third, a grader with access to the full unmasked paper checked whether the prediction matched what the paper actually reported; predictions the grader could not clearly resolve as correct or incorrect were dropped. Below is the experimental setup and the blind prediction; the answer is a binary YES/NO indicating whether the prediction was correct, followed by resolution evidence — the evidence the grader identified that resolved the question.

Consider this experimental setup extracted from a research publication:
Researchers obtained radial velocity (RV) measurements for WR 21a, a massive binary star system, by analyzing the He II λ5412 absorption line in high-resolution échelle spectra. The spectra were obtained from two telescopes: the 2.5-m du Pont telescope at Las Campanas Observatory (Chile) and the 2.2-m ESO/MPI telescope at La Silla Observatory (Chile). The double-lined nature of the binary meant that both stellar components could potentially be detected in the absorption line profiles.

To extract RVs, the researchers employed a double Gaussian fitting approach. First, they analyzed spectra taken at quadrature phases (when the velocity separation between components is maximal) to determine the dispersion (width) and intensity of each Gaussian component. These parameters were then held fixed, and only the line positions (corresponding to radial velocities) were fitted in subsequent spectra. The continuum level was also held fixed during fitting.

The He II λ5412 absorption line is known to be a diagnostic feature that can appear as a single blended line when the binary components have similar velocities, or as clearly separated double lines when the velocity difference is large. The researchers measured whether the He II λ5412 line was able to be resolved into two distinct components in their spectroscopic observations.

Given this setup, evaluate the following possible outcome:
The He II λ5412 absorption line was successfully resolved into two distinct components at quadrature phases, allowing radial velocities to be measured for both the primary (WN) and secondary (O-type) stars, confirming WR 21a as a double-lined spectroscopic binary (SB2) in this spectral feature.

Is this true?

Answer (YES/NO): YES